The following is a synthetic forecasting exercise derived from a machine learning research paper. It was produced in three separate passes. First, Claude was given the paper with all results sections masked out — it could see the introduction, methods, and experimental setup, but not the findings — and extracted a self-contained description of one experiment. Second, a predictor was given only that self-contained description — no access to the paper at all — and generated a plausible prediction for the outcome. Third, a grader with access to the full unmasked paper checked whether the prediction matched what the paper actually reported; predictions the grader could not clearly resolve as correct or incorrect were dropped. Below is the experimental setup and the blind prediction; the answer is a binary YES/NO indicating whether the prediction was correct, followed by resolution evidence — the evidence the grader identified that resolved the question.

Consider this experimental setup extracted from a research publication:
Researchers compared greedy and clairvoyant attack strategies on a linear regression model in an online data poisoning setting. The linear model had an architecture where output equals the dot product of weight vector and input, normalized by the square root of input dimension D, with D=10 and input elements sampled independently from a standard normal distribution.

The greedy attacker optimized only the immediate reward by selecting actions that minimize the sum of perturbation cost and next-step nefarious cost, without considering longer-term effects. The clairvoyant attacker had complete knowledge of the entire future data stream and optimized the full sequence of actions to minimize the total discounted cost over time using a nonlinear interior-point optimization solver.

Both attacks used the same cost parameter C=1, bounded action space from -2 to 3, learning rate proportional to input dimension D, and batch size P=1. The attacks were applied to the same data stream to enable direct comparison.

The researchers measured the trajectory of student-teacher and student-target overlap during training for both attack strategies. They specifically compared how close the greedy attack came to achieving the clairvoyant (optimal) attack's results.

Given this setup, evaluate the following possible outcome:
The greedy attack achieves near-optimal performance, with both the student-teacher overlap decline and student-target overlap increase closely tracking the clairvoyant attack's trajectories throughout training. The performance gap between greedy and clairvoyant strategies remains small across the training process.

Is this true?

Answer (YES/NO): YES